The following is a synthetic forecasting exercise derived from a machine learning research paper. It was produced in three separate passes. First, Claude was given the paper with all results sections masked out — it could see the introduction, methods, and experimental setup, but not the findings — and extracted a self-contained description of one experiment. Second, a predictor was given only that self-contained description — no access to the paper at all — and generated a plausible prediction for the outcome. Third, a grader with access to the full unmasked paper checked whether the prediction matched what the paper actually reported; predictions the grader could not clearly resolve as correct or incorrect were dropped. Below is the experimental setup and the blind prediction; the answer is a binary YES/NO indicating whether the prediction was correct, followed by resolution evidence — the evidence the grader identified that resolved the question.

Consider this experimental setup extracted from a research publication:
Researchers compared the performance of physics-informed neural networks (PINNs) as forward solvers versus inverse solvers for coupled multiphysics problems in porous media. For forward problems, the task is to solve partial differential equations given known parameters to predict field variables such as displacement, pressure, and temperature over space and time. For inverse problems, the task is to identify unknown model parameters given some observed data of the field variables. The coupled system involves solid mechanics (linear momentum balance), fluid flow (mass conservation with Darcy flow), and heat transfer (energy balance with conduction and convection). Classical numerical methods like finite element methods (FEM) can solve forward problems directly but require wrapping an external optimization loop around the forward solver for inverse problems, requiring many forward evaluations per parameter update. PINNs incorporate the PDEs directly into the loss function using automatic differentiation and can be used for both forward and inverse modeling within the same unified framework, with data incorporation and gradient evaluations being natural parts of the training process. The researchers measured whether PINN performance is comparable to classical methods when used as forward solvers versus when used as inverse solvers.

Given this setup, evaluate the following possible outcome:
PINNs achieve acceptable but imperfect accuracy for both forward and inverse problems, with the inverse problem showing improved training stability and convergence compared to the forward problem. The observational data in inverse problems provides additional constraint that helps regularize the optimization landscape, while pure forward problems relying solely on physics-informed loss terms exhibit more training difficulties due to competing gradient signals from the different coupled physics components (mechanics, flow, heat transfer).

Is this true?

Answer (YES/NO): NO